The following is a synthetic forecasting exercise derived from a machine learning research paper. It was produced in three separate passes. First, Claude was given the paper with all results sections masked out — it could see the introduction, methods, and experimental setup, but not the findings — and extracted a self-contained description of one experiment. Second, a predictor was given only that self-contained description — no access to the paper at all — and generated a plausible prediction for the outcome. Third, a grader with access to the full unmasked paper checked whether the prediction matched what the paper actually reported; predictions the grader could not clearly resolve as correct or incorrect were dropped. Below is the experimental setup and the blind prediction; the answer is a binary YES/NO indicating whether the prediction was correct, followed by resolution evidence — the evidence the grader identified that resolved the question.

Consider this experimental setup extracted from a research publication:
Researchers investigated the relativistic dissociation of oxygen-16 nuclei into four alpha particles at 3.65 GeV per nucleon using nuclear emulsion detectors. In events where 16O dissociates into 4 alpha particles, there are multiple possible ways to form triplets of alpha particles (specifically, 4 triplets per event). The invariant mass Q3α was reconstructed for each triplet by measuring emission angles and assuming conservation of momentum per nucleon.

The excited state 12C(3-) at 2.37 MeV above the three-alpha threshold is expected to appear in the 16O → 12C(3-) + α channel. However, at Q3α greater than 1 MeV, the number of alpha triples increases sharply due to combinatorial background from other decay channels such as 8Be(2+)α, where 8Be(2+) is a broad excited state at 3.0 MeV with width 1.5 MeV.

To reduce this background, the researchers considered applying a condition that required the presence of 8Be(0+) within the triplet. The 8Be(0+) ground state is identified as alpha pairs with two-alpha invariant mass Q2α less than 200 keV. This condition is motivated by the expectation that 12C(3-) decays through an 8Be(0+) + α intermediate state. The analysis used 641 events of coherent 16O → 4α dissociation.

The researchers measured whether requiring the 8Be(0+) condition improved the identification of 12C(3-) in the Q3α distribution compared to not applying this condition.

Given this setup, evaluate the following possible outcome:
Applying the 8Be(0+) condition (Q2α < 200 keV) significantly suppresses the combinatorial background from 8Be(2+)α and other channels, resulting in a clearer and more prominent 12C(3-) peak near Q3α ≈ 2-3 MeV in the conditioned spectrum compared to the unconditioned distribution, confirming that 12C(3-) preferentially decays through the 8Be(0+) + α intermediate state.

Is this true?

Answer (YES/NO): YES